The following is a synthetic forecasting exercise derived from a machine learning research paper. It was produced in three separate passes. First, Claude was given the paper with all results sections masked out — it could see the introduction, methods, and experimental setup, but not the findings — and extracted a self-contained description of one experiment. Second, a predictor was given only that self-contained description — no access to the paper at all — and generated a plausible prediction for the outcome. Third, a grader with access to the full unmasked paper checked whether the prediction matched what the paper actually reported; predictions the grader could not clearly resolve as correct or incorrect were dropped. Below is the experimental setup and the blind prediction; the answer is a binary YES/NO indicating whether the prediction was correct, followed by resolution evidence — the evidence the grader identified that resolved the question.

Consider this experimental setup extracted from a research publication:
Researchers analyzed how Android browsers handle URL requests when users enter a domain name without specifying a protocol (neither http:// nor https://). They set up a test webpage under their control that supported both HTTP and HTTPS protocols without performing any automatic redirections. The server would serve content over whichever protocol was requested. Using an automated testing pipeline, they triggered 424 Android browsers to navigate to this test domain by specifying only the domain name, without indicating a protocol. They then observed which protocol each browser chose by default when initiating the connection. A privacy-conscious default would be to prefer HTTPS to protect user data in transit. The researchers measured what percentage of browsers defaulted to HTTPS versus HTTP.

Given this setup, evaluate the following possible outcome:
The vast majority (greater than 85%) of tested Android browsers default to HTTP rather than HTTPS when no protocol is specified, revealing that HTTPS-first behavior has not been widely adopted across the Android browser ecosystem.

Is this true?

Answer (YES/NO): YES